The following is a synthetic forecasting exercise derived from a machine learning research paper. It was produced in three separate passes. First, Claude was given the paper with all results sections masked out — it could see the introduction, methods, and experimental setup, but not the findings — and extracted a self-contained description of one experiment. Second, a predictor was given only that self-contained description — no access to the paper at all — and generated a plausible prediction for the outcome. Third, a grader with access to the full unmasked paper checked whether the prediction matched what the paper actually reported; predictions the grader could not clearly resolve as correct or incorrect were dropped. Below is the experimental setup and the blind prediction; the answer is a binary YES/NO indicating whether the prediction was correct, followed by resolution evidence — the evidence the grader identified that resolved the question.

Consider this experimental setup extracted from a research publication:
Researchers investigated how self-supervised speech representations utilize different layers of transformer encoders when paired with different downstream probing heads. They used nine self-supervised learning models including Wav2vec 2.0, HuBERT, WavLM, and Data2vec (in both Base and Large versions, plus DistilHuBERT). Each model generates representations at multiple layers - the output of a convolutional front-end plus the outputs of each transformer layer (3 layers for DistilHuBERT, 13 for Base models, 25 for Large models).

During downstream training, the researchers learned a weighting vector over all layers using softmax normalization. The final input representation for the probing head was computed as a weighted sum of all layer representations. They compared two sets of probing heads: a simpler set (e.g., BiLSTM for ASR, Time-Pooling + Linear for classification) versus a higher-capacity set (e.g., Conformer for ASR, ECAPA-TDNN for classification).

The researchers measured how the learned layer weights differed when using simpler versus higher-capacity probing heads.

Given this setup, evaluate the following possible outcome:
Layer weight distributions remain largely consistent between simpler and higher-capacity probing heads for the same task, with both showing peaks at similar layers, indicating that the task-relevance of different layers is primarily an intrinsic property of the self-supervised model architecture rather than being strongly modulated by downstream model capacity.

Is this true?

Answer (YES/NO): NO